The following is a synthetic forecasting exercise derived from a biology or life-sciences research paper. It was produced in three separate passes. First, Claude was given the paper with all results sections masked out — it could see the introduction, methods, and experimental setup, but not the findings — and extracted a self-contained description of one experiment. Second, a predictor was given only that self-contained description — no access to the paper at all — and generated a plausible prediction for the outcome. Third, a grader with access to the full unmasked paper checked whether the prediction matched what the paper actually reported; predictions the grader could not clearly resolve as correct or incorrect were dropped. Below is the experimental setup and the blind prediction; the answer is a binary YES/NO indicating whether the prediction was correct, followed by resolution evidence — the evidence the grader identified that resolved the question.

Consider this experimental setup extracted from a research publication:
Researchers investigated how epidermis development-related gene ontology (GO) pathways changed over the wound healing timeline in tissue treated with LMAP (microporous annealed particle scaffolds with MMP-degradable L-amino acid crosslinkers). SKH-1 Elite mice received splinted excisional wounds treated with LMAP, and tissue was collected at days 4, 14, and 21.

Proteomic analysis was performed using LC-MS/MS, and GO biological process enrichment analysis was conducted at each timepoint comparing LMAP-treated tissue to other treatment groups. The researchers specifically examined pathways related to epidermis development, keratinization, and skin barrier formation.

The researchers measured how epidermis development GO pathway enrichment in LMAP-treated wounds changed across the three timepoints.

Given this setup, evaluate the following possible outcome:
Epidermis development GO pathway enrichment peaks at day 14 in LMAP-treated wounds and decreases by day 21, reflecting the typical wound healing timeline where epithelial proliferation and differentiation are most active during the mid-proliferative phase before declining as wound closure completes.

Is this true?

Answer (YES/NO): NO